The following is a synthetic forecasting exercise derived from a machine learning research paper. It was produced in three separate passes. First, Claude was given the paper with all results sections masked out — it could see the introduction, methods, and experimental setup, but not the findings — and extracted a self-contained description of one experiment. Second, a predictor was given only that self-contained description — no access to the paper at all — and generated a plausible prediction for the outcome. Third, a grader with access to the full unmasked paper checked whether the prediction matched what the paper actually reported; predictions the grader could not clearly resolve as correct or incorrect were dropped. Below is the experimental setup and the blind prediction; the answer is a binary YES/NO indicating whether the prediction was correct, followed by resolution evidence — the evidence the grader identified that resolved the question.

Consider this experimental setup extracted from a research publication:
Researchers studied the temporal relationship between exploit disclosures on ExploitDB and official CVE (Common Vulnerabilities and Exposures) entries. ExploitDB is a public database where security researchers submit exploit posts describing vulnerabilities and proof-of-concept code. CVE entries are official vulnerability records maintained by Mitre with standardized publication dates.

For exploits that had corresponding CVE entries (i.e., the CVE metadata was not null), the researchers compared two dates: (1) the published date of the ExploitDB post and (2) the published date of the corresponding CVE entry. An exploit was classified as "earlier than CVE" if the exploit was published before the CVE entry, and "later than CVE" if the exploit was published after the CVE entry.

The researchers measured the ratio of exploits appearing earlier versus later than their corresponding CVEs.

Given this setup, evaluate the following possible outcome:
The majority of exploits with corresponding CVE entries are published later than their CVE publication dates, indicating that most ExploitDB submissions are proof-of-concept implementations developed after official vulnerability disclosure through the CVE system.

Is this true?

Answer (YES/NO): NO